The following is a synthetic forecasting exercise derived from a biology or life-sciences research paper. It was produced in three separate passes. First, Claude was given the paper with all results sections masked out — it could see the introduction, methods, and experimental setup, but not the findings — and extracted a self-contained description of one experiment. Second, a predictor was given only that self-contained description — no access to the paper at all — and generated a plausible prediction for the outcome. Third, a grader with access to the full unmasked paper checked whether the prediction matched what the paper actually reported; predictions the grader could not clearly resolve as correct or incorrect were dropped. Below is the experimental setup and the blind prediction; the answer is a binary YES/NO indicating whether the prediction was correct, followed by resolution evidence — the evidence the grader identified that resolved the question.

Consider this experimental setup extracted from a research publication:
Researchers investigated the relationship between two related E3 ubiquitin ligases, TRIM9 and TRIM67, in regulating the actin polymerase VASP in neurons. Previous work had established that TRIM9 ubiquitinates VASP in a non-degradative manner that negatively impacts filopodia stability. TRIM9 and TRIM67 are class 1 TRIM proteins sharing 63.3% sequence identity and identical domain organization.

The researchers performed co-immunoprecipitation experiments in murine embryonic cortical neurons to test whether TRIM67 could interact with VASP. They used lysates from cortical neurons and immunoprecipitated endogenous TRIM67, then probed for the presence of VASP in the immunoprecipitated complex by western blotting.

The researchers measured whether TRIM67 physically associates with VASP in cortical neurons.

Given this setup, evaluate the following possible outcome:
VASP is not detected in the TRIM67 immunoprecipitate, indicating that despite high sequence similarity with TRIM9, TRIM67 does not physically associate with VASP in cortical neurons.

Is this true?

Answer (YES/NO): NO